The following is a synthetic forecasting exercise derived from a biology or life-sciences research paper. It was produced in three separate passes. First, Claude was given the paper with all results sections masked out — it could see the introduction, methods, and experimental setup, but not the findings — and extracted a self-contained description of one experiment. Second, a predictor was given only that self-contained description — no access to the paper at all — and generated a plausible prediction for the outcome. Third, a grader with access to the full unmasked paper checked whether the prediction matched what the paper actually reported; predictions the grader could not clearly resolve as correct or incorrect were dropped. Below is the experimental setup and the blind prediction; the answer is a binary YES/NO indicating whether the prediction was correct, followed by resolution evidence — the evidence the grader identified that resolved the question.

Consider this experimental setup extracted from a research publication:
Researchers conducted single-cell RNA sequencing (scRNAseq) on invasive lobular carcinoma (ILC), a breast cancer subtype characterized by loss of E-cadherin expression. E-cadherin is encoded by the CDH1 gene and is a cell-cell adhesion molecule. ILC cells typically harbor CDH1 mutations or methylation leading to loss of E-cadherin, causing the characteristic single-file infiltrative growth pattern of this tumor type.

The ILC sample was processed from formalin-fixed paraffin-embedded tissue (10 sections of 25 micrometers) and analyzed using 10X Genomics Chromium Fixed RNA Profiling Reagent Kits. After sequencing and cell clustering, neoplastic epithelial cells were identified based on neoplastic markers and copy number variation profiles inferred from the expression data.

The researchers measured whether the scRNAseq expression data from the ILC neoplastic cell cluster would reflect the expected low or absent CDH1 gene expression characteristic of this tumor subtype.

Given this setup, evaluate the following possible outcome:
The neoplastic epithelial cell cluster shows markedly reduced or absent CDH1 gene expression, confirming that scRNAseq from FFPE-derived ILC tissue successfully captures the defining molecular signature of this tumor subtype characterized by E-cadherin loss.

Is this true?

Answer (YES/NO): YES